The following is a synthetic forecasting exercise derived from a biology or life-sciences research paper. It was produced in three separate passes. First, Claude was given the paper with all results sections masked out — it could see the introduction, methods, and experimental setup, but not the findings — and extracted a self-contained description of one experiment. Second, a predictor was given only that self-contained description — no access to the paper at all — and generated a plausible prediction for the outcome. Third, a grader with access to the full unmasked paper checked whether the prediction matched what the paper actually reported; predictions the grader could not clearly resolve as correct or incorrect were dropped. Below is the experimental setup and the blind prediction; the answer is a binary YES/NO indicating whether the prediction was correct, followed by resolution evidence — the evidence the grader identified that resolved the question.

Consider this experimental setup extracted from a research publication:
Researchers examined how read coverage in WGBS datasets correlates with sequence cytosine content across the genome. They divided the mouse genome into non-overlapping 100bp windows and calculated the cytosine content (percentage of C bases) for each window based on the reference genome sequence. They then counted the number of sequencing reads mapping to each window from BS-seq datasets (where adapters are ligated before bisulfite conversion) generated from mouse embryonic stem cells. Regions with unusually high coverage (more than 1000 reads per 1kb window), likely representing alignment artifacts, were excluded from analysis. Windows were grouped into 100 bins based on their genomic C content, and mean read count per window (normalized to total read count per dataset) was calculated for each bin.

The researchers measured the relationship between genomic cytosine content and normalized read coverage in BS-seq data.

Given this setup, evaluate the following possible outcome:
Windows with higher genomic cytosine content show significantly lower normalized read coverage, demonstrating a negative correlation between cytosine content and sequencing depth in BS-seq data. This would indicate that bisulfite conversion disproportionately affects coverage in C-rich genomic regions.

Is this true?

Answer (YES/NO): YES